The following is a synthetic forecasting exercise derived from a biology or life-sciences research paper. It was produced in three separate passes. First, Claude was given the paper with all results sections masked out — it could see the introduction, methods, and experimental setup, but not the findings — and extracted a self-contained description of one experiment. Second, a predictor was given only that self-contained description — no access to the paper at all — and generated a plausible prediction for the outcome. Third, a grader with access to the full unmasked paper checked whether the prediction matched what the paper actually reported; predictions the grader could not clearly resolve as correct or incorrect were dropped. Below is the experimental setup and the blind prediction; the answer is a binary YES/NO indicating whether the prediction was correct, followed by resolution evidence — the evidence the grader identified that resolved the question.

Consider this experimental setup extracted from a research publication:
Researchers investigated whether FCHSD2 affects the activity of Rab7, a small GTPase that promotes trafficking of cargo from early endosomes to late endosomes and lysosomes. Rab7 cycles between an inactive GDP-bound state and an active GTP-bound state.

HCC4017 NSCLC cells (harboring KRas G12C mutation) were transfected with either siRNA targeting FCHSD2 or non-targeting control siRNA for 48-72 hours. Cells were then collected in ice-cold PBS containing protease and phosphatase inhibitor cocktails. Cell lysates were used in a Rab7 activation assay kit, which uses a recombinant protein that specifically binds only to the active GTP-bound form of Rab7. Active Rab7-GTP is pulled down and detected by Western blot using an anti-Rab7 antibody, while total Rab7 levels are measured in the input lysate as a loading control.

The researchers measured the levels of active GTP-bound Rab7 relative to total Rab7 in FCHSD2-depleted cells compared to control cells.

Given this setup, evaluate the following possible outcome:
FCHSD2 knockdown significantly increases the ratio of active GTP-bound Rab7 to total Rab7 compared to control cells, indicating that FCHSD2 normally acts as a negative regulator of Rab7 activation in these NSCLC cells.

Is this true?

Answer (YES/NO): YES